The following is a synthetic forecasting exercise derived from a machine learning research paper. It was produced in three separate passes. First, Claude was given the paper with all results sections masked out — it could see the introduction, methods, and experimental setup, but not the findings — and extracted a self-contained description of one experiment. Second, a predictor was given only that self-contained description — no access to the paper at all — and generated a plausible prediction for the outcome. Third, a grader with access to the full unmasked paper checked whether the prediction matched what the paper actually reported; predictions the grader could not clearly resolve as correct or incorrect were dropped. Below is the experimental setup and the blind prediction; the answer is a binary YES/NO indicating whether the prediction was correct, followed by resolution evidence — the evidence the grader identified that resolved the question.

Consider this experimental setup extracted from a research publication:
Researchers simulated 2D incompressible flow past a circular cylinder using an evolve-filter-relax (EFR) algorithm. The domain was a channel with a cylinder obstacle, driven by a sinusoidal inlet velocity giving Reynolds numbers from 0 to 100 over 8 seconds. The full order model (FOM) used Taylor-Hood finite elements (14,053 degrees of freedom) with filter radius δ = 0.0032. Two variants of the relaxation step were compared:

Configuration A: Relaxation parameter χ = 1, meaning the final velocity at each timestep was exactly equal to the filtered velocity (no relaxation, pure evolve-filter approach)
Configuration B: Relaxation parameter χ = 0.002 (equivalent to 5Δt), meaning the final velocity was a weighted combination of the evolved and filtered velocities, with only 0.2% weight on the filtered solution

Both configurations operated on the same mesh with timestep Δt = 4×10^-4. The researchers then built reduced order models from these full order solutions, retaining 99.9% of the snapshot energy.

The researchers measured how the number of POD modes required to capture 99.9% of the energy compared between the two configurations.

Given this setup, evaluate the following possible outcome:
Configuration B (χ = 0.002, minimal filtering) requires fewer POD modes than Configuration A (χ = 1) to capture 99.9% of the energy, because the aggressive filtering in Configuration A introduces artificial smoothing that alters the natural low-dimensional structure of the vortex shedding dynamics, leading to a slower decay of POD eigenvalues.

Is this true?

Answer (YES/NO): NO